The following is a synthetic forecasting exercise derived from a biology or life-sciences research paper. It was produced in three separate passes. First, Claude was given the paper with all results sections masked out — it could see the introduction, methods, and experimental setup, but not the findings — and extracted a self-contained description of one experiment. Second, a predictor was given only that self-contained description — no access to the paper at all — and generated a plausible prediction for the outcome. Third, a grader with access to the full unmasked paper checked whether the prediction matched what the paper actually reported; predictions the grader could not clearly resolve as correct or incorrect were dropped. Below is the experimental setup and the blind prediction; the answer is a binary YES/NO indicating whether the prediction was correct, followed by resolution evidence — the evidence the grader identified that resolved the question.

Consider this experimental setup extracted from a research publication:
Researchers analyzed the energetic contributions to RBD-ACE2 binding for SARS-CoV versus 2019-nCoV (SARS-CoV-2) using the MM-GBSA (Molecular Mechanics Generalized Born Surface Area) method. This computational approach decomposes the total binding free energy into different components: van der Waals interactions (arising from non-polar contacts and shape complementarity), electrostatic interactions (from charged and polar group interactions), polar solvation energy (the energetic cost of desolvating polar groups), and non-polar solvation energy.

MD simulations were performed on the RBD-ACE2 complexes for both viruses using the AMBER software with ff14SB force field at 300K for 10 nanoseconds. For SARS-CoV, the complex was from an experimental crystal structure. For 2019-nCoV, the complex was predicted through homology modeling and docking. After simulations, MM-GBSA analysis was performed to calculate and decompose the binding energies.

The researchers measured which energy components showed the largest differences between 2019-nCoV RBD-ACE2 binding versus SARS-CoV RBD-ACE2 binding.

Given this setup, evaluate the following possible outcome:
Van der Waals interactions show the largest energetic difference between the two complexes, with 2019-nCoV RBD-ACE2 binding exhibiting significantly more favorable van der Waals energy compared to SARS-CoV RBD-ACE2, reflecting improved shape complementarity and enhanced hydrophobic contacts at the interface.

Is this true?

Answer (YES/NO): NO